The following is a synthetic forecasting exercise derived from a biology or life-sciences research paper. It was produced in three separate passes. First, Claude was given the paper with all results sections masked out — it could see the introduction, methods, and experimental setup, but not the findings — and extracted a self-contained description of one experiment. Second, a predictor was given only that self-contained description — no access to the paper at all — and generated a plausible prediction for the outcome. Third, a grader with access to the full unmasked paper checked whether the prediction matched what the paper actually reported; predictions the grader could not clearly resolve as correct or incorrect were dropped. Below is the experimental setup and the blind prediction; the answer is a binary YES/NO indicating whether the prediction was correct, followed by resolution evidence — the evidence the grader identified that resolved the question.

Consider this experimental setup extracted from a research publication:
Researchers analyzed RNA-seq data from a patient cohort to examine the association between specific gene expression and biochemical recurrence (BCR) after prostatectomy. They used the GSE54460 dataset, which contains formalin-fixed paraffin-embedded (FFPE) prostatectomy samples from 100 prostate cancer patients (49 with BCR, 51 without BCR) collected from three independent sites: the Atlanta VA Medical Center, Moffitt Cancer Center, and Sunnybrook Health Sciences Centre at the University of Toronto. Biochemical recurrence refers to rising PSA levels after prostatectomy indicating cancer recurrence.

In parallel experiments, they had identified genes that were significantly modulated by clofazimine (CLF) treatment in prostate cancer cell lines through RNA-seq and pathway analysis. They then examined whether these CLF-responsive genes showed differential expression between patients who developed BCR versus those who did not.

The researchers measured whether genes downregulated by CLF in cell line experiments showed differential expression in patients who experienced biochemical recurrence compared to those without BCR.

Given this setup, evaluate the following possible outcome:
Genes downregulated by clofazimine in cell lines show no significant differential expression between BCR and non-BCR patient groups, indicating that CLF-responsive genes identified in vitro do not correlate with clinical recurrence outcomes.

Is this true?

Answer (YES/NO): NO